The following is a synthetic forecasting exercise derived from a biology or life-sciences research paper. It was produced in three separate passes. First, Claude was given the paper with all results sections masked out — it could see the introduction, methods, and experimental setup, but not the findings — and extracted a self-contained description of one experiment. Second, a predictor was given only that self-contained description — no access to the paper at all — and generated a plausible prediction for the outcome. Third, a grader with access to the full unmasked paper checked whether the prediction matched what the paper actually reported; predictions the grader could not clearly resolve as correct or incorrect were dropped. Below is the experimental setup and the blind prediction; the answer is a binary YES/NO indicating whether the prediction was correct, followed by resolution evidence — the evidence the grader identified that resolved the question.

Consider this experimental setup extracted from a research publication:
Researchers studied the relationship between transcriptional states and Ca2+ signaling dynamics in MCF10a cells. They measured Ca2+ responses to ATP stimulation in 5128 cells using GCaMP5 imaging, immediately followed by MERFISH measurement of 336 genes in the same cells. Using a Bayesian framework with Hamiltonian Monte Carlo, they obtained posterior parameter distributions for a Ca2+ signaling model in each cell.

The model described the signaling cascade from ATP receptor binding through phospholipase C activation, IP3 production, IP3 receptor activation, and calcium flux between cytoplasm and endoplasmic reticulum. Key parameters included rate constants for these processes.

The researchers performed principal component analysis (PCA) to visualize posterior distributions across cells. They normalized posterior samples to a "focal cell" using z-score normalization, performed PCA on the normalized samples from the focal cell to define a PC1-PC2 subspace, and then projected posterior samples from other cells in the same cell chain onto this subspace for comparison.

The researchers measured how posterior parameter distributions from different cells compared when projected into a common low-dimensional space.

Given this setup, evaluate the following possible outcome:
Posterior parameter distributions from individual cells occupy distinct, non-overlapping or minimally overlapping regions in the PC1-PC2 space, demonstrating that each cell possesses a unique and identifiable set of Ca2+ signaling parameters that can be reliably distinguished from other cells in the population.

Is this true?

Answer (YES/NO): NO